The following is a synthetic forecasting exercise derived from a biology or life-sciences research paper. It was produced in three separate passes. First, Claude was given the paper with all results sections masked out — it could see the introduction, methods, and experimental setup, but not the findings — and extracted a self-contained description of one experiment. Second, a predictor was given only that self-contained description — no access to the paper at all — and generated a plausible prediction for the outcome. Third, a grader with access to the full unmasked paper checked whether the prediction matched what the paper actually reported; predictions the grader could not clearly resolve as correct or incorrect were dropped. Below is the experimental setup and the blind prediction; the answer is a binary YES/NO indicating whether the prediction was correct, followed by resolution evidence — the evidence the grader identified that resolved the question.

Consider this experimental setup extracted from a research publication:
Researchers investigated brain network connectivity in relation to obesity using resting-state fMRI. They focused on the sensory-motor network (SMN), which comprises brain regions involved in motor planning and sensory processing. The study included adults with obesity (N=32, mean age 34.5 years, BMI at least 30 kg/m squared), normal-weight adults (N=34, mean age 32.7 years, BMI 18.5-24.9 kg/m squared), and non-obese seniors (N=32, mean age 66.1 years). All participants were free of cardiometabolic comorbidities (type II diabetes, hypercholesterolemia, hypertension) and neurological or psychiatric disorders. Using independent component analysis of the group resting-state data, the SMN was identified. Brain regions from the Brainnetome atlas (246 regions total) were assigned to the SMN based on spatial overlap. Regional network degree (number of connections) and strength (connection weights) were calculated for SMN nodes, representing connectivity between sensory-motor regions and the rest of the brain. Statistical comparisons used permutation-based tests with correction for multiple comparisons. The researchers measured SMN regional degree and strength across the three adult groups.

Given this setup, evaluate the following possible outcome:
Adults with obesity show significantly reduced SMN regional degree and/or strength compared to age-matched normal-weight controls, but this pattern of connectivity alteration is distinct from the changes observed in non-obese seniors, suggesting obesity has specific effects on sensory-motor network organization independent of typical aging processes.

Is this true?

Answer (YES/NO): YES